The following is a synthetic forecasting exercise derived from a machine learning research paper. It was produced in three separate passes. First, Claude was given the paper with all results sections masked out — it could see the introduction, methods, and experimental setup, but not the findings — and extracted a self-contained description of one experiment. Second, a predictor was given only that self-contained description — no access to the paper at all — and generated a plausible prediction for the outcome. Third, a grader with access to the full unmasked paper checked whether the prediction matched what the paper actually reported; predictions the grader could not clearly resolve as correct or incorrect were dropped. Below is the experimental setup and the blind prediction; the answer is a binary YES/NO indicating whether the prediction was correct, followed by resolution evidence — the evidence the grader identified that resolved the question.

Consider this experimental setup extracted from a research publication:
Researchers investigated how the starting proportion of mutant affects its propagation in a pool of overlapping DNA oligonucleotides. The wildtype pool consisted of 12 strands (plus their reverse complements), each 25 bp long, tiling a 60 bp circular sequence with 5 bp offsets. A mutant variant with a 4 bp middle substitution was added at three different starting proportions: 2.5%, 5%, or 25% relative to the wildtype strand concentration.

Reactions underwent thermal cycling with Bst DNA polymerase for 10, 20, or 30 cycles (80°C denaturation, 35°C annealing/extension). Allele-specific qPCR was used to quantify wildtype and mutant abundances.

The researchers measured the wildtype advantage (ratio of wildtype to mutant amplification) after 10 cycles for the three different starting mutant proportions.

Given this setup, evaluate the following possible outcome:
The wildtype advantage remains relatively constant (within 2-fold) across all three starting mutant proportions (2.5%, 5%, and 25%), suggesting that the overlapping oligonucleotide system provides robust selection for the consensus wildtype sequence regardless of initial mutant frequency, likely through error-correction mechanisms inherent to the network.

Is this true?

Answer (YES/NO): YES